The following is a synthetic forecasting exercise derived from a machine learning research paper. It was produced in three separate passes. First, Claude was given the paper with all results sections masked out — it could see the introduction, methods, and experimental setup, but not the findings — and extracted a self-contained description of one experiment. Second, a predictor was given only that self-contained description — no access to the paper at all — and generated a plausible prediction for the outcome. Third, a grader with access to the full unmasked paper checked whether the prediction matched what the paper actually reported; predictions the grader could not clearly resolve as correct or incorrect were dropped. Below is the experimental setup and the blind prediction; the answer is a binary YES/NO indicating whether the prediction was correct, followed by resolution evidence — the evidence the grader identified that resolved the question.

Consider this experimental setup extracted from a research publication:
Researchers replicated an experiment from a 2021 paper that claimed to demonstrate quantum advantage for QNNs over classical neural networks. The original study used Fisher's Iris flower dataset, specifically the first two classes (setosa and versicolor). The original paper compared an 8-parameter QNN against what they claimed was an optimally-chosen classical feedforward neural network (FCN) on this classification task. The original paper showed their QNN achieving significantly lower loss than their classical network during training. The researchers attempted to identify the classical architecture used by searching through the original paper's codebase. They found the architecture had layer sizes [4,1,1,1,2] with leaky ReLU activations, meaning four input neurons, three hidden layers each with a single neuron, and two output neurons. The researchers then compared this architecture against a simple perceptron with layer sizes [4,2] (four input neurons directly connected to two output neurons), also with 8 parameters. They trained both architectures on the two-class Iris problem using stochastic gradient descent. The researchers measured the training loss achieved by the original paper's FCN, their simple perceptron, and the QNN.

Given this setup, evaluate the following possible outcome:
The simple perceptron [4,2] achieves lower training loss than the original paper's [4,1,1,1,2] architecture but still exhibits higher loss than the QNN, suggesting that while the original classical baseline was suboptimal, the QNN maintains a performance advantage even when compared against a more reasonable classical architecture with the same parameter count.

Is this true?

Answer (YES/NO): NO